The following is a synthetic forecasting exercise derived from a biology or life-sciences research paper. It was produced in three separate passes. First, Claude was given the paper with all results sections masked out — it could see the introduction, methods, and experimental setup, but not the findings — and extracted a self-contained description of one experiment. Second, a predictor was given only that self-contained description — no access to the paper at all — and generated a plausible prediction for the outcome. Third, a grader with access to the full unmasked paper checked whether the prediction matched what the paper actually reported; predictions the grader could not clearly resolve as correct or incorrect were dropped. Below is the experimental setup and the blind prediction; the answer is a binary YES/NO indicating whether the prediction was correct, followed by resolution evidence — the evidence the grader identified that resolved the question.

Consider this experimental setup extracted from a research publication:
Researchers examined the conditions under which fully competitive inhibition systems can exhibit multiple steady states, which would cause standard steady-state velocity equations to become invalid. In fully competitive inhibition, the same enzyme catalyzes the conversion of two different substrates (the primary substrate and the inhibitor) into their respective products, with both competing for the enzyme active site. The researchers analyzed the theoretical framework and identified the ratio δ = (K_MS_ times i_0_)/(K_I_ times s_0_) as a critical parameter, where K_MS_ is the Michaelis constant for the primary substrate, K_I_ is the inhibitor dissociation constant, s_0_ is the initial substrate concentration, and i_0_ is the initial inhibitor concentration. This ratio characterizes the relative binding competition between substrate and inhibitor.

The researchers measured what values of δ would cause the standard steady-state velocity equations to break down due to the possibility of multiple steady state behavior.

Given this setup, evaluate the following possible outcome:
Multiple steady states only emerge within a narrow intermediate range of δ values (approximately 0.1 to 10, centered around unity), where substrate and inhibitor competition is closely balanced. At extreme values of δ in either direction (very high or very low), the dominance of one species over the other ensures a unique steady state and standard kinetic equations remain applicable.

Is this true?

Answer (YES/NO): NO